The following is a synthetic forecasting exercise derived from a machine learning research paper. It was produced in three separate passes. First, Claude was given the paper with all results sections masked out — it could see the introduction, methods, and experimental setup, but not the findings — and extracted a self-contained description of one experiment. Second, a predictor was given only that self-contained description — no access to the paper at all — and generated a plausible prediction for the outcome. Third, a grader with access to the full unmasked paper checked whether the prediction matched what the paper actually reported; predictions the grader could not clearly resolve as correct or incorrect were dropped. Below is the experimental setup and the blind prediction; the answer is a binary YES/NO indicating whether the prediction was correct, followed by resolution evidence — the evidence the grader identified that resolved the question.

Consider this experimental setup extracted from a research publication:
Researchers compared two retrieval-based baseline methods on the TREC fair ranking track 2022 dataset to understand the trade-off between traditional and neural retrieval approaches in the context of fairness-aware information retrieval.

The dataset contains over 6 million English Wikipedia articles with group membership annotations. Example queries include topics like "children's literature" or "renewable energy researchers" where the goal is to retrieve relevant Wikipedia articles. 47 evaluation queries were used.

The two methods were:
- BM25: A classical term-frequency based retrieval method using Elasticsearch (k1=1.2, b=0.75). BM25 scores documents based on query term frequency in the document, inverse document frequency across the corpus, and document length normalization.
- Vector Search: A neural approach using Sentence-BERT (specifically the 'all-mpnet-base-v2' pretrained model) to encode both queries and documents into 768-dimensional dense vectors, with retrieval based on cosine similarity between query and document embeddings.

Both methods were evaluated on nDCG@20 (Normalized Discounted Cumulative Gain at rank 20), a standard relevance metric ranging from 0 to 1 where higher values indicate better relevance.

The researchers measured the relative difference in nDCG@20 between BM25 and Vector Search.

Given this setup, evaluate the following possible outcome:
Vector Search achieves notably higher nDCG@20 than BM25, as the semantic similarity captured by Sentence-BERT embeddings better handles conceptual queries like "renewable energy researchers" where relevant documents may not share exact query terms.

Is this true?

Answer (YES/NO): NO